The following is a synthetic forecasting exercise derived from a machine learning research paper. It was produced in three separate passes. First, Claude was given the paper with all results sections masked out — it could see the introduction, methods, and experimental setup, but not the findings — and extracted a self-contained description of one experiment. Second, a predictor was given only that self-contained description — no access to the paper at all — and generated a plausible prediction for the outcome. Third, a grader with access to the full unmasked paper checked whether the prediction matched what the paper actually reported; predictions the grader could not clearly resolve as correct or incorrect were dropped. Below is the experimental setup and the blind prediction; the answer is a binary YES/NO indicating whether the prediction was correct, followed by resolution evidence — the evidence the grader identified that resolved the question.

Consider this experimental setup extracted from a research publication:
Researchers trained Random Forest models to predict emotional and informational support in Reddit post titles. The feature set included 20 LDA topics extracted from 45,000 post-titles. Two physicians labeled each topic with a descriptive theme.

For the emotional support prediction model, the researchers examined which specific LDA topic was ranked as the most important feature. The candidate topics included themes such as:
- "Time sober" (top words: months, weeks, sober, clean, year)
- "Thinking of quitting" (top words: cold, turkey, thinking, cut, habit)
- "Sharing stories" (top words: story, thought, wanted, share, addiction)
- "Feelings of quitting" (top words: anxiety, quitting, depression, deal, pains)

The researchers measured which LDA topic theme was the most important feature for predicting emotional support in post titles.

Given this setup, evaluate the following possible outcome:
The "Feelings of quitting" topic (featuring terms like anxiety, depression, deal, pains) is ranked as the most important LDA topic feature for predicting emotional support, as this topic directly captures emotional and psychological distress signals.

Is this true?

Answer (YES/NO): NO